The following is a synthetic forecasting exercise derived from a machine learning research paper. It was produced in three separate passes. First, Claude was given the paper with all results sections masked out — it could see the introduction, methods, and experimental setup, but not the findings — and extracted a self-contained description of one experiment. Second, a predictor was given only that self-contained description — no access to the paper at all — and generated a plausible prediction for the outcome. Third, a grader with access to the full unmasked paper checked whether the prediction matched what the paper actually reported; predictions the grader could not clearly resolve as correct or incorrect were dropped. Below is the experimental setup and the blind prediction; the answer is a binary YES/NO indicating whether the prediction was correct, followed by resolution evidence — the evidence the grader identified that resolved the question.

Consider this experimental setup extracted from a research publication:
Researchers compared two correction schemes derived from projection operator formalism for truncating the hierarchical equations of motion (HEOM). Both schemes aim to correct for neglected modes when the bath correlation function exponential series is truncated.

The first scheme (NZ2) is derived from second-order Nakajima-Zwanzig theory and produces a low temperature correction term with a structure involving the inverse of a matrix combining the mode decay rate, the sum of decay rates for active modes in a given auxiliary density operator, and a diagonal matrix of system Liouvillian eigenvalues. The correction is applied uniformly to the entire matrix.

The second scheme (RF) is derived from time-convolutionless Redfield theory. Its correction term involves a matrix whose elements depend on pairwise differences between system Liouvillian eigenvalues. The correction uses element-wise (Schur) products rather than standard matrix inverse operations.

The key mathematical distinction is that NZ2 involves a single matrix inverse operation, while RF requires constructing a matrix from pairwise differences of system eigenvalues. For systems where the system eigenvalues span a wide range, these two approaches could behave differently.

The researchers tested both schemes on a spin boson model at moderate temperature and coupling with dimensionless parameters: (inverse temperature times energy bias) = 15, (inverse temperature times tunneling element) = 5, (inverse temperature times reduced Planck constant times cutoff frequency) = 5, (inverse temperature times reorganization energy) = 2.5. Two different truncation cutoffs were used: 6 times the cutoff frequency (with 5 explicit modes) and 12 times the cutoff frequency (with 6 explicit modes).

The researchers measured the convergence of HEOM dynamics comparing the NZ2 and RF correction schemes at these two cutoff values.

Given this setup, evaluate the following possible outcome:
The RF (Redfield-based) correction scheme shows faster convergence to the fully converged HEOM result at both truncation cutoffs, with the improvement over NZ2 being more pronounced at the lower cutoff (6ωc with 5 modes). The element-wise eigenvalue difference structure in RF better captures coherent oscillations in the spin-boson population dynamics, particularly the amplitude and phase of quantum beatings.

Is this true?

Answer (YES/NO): NO